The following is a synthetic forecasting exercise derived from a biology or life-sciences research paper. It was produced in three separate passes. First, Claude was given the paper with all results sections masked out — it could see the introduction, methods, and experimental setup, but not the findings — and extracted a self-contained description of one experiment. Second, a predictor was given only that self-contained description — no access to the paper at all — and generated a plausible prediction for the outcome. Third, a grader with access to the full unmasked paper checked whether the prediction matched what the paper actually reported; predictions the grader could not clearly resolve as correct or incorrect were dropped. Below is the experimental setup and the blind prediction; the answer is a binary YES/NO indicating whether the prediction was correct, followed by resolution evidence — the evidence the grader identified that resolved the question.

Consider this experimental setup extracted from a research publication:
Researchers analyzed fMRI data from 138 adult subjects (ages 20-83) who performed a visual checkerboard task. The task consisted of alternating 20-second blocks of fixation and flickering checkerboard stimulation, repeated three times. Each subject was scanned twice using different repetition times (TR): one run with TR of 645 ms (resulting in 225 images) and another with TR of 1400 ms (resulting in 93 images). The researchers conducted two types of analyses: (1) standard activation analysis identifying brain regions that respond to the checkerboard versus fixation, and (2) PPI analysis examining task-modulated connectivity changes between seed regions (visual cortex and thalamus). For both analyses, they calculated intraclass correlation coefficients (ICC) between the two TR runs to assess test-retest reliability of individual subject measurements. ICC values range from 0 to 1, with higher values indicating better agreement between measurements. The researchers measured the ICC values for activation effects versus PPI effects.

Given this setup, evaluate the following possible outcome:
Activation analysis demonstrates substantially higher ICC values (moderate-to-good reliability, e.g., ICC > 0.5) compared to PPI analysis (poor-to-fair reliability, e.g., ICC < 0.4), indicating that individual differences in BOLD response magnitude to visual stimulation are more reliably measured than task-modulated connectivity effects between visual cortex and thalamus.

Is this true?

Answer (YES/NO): YES